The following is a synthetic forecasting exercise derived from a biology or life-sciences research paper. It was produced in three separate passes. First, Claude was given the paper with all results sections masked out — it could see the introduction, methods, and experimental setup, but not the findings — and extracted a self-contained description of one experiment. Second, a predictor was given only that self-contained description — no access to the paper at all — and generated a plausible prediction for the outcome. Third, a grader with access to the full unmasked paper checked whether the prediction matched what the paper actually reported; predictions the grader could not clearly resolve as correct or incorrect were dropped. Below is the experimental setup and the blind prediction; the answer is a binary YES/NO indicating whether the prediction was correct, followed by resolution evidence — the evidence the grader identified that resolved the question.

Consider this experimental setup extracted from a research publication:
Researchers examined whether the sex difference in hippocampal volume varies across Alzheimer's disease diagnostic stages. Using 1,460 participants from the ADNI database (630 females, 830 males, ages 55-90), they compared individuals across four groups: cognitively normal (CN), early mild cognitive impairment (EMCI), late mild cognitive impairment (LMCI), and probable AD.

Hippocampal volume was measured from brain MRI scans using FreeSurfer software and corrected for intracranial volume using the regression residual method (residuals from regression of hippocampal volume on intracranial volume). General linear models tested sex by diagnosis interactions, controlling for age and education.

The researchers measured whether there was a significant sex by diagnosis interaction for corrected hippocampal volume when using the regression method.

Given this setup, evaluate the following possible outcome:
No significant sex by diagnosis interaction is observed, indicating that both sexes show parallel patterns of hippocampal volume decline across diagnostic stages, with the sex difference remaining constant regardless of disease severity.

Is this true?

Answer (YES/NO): YES